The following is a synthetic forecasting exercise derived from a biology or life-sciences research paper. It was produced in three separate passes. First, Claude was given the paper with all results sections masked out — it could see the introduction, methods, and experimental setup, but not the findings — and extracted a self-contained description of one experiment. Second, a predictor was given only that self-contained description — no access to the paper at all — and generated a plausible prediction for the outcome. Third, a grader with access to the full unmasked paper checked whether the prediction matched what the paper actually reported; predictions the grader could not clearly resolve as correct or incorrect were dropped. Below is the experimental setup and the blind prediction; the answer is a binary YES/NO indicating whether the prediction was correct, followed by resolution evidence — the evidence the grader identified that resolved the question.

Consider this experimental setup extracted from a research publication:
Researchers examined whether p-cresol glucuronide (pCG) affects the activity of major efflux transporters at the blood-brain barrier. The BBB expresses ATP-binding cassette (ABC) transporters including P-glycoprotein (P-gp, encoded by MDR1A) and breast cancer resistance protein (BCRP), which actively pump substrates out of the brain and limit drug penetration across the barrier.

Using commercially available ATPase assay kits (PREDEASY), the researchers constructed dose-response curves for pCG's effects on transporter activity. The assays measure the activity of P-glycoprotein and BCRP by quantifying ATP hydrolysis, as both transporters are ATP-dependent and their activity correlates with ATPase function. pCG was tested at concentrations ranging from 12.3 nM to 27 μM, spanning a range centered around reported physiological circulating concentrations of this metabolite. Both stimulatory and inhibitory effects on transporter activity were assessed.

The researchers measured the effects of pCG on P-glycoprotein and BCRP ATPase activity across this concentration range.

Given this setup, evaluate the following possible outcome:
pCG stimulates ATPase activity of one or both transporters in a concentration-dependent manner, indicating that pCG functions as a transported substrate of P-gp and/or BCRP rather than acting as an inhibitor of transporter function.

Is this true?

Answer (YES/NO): NO